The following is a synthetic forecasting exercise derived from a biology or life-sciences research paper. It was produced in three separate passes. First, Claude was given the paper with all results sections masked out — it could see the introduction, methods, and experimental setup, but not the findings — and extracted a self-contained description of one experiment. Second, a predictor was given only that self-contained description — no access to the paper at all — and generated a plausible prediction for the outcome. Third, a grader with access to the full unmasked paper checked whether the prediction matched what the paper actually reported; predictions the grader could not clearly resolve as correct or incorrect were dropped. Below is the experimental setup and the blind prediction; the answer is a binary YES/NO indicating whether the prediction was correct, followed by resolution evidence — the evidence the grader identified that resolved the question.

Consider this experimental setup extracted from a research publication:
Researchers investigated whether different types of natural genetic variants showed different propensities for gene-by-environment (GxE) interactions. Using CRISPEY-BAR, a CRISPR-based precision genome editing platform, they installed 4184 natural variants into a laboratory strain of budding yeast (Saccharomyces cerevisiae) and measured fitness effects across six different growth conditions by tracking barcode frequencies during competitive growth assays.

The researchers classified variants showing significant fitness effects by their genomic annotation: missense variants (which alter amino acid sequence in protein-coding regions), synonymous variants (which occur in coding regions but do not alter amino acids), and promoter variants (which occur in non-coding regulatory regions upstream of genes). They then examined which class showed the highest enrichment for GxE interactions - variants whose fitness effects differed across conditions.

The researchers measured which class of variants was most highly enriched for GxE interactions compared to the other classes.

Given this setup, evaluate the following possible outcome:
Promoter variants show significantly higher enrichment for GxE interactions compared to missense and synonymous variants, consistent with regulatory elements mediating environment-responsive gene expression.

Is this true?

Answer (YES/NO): NO